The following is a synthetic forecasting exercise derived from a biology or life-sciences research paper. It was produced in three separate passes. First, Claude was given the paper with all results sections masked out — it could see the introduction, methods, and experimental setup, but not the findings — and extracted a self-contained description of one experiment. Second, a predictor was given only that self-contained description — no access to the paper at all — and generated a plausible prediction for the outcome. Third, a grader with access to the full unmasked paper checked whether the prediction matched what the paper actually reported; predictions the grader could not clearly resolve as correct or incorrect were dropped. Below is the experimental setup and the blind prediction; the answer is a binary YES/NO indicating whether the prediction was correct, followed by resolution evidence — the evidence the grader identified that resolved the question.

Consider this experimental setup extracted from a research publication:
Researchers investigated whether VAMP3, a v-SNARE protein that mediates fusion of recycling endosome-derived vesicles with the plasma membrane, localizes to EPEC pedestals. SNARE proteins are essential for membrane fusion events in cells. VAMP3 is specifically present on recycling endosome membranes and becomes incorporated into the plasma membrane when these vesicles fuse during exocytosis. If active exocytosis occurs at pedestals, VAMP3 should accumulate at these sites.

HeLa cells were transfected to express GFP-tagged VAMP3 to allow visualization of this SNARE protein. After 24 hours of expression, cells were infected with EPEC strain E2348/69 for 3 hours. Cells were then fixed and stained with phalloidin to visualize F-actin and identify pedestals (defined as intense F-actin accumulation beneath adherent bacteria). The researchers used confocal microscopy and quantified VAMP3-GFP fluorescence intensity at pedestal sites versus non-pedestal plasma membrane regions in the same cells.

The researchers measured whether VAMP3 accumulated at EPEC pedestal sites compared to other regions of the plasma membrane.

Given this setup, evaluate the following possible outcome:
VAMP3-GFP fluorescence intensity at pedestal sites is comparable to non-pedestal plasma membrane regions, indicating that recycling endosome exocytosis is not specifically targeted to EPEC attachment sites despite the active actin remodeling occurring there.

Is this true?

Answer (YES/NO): NO